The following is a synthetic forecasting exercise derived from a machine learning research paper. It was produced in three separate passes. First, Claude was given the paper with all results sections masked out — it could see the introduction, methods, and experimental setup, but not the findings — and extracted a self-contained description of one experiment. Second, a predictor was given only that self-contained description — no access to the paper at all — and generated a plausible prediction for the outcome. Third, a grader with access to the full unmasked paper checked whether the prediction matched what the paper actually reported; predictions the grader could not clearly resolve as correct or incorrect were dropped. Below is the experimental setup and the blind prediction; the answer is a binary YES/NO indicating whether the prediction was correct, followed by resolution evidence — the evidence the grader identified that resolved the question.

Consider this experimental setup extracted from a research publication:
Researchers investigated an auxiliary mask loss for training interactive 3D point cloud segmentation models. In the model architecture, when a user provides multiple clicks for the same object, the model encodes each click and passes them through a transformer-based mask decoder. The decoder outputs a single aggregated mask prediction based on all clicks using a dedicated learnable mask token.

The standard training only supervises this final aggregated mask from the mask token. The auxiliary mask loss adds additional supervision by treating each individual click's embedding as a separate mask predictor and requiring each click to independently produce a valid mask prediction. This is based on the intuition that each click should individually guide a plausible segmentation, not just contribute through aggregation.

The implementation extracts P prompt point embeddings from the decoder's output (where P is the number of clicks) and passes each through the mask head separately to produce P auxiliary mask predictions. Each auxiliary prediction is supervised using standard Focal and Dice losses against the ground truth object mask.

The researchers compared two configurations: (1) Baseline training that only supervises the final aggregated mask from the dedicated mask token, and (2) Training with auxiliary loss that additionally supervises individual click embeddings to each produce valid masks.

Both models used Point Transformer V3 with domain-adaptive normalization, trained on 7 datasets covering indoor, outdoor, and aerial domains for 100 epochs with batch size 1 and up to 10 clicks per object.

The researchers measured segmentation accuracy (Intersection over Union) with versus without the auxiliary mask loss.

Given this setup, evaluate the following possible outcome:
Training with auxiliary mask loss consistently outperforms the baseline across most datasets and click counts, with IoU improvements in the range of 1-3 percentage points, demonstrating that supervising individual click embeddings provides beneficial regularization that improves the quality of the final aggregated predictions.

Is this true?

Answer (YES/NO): NO